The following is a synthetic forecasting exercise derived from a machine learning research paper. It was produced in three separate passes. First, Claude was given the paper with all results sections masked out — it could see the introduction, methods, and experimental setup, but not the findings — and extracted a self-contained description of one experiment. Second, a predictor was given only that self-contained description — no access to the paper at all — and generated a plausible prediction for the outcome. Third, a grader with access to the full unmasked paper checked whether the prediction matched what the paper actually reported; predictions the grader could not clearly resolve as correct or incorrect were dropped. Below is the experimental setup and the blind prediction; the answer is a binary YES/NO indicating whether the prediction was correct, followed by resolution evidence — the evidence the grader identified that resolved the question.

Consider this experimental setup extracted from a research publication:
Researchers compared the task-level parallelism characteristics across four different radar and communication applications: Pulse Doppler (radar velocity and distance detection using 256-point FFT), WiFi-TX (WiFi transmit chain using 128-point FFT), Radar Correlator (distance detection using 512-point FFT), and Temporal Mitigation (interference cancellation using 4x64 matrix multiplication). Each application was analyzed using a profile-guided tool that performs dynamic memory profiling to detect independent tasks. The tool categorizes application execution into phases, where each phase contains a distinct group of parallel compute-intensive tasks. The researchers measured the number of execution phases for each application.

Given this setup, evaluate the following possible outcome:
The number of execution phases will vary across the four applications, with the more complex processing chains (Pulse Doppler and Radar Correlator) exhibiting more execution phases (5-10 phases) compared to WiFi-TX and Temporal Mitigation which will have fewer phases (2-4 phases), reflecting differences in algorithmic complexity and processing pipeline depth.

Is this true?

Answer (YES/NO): NO